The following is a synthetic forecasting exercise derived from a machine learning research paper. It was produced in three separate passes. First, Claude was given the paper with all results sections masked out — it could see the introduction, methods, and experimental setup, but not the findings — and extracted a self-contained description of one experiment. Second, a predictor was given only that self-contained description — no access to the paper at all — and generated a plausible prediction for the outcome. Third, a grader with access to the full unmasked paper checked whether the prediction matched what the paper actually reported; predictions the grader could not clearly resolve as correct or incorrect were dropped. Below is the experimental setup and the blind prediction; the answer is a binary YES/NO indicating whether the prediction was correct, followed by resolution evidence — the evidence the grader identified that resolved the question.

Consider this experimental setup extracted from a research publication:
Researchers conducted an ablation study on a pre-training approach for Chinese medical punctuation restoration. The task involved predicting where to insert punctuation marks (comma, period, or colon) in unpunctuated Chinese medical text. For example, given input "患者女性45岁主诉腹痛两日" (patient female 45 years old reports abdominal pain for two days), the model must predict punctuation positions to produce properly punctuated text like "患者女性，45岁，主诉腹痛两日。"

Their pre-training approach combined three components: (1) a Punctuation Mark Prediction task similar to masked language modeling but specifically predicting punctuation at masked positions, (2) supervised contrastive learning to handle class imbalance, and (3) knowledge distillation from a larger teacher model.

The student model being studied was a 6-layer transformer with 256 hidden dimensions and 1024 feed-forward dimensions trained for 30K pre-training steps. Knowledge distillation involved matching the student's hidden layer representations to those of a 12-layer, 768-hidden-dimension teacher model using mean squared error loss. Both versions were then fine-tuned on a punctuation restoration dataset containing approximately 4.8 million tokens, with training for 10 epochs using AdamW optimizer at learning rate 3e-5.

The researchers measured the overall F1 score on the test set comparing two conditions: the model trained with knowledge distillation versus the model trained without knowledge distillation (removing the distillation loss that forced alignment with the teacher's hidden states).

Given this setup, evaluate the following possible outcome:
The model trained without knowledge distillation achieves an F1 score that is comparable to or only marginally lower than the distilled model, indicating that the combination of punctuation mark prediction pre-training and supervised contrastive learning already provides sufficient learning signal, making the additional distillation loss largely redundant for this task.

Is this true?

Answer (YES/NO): NO